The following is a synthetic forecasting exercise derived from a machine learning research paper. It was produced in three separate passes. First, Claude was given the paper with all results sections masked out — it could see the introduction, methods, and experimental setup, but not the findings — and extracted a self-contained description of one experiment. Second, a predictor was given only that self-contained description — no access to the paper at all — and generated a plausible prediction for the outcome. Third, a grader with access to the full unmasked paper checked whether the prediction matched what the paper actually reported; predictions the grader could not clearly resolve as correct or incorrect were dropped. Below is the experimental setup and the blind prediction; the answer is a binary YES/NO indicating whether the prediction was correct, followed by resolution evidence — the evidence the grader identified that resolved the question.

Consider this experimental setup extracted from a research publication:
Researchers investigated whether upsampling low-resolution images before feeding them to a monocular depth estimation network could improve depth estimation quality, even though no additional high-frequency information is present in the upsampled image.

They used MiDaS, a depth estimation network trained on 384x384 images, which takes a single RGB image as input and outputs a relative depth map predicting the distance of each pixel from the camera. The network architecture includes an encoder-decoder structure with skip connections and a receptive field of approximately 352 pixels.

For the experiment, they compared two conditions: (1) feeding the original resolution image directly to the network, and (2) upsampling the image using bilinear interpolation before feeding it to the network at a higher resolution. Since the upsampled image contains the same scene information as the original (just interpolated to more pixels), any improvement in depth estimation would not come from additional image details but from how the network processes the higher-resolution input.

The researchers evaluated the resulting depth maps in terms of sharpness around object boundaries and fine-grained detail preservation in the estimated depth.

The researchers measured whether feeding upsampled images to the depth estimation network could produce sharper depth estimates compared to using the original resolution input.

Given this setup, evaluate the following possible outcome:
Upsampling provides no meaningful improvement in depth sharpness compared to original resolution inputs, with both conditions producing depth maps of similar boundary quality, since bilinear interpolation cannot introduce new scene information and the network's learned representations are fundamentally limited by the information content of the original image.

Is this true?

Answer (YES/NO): NO